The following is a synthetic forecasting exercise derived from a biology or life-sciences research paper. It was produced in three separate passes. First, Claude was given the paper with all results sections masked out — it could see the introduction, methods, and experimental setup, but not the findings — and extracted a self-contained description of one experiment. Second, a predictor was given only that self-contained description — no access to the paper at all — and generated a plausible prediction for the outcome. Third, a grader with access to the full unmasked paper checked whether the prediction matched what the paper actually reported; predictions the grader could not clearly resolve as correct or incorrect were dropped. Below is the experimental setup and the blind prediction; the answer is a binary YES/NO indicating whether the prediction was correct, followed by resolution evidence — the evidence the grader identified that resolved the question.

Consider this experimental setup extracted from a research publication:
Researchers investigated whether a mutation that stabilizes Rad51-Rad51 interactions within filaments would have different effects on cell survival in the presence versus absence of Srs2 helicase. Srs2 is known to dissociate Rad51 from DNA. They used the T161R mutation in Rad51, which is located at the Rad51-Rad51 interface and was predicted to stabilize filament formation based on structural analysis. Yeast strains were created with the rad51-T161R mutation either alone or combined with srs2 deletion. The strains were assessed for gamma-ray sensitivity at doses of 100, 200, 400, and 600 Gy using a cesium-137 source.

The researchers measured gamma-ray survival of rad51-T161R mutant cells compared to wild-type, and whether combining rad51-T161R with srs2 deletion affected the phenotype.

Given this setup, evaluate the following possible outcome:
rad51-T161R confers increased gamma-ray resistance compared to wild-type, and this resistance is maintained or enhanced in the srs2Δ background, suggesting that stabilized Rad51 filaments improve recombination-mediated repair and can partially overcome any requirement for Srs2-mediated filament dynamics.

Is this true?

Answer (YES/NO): NO